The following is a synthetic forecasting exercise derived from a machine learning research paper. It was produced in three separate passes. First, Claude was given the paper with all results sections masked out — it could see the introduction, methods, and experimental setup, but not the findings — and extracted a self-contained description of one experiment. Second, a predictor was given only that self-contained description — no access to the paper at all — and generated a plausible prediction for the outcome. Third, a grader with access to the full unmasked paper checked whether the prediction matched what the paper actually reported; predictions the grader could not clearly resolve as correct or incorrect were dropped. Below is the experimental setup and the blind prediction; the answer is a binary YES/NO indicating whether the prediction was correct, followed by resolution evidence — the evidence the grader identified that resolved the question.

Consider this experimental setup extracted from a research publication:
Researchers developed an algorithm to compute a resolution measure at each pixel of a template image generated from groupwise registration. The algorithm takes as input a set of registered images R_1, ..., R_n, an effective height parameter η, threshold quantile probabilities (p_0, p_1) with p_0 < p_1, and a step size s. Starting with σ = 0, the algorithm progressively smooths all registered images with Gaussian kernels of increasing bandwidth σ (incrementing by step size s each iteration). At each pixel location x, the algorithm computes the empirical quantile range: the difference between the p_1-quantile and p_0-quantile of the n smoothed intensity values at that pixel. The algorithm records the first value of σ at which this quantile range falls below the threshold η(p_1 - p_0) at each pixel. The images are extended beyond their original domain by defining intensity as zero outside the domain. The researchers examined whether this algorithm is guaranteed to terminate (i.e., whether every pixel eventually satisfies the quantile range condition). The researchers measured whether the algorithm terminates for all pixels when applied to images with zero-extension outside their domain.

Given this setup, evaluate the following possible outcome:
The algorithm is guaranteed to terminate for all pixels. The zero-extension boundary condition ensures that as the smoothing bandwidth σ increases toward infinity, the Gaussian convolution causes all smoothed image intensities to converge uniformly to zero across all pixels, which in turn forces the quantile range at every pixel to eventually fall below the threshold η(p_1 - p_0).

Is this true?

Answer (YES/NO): YES